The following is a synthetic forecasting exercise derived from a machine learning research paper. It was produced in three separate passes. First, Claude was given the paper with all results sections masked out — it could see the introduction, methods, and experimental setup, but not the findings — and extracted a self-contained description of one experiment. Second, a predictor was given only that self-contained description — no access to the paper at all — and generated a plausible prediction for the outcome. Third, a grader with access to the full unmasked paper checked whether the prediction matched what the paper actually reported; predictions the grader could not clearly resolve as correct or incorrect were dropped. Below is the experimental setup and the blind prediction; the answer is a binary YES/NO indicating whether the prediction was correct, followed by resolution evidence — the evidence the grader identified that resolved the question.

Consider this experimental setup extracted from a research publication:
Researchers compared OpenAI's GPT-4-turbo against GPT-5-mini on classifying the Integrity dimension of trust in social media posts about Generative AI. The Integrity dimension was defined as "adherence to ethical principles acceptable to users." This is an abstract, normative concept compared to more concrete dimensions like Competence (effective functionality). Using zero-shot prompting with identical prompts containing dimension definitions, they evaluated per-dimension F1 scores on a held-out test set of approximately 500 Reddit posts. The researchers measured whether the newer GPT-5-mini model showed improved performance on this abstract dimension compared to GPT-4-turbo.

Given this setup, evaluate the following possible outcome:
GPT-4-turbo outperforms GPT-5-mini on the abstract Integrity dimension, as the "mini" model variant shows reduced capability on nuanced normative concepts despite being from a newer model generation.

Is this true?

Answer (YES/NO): NO